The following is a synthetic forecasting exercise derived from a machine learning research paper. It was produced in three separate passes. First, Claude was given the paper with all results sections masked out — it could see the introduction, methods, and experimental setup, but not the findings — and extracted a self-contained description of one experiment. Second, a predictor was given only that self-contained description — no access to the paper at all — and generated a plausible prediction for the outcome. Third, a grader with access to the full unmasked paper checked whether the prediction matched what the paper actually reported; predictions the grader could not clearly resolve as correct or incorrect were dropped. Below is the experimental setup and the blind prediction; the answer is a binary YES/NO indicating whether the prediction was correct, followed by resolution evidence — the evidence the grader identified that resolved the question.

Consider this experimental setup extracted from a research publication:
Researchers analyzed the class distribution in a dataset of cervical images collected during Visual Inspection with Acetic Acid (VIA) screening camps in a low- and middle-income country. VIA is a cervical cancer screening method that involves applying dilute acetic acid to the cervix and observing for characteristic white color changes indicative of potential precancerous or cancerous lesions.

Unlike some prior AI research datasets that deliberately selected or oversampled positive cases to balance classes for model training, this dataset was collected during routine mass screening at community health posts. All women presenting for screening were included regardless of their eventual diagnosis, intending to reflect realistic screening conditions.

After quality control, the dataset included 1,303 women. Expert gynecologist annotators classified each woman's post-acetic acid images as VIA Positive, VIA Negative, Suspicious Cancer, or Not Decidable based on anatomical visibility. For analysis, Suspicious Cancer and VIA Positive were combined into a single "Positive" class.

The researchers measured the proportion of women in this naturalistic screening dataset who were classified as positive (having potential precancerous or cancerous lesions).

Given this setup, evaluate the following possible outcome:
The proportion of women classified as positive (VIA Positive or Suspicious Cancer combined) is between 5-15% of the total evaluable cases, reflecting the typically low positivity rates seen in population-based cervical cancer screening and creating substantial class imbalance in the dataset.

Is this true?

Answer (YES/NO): NO